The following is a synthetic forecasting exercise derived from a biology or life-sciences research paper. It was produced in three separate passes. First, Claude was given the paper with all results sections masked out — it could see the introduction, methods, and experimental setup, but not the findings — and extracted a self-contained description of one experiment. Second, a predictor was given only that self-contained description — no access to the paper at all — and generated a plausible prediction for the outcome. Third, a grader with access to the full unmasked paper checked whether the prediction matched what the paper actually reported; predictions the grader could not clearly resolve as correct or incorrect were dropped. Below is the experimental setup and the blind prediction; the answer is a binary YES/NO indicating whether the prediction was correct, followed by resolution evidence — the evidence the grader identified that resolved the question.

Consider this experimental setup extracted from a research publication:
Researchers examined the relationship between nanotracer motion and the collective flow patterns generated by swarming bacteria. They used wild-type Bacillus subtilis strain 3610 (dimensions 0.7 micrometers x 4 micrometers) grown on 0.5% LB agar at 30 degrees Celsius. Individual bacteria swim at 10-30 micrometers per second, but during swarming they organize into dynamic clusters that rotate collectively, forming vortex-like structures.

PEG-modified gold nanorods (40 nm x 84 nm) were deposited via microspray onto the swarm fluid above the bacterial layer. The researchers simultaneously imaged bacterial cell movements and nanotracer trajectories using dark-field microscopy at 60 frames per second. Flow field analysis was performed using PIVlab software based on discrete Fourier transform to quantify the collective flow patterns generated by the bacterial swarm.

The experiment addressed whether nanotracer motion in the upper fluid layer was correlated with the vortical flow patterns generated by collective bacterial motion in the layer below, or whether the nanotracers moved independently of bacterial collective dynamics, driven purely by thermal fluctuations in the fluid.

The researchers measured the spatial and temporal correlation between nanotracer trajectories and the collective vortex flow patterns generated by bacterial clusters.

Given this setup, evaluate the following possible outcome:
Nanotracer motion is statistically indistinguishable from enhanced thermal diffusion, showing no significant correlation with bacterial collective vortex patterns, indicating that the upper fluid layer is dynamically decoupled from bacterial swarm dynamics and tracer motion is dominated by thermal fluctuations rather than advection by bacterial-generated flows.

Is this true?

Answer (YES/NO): NO